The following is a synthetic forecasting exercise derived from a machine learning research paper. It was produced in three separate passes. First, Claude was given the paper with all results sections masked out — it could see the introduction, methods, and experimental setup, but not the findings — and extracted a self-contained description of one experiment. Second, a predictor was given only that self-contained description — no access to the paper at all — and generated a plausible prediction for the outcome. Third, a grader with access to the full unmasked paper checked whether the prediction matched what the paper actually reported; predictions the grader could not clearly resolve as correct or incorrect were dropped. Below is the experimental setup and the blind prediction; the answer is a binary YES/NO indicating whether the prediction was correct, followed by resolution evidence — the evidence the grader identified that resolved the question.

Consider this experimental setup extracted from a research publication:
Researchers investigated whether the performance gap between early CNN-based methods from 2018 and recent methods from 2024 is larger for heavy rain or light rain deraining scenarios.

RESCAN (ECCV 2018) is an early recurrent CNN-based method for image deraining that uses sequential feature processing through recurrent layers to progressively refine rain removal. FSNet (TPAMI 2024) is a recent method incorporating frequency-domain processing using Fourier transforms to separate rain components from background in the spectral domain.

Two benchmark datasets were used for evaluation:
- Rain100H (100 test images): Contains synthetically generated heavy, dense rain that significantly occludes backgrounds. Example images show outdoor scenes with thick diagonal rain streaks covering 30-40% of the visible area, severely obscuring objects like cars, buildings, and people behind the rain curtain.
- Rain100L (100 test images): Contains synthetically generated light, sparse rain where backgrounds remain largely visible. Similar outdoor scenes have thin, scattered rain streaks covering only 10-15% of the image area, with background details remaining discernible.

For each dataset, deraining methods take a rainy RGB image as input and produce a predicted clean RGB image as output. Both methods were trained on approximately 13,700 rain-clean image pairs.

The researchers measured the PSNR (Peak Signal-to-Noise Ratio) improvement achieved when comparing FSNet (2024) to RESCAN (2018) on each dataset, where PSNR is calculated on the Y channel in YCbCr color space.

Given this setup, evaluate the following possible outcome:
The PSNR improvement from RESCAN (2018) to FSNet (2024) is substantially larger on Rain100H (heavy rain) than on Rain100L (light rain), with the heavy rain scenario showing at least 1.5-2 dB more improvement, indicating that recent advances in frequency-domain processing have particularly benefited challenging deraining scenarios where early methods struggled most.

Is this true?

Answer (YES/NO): NO